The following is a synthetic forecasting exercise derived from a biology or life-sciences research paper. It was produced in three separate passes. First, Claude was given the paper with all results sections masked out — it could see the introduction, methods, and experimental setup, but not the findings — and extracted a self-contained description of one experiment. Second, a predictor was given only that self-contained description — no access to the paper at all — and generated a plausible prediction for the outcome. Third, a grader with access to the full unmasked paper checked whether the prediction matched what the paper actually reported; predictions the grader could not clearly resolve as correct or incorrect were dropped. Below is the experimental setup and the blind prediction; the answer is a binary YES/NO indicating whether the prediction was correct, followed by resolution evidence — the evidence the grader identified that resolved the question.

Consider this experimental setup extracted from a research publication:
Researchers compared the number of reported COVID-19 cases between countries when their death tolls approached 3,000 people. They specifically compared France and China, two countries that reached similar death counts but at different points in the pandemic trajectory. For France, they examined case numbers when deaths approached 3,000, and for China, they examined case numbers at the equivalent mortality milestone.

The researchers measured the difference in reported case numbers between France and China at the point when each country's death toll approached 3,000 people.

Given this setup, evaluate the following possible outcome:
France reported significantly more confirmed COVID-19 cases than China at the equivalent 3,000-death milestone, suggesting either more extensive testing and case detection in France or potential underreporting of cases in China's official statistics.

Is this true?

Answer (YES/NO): NO